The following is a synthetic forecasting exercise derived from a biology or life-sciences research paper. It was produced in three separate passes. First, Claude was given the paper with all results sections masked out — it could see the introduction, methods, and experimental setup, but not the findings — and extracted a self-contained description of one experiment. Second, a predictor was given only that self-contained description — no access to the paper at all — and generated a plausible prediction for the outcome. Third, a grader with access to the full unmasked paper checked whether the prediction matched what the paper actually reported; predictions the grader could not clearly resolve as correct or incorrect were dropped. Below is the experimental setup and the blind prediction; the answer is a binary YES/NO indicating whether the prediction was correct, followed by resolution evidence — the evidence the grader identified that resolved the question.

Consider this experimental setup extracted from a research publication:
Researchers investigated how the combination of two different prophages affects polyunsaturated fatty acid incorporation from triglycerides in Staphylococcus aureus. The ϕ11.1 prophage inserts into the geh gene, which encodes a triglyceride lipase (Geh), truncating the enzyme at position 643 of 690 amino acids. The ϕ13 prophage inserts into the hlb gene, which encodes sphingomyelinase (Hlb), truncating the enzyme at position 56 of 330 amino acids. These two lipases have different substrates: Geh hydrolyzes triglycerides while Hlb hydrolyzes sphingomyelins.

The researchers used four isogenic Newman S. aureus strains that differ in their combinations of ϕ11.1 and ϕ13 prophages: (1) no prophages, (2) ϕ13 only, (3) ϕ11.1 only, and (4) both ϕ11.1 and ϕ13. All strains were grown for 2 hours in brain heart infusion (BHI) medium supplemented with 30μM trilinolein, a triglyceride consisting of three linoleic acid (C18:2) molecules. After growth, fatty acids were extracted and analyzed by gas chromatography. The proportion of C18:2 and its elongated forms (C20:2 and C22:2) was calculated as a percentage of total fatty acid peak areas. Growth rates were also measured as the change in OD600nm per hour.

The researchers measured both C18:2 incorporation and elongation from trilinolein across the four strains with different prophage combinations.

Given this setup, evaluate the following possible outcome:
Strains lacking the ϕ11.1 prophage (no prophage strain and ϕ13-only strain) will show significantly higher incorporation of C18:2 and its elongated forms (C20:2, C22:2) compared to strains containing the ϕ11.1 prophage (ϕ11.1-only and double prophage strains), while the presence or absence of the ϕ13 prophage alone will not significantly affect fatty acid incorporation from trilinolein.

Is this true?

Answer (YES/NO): NO